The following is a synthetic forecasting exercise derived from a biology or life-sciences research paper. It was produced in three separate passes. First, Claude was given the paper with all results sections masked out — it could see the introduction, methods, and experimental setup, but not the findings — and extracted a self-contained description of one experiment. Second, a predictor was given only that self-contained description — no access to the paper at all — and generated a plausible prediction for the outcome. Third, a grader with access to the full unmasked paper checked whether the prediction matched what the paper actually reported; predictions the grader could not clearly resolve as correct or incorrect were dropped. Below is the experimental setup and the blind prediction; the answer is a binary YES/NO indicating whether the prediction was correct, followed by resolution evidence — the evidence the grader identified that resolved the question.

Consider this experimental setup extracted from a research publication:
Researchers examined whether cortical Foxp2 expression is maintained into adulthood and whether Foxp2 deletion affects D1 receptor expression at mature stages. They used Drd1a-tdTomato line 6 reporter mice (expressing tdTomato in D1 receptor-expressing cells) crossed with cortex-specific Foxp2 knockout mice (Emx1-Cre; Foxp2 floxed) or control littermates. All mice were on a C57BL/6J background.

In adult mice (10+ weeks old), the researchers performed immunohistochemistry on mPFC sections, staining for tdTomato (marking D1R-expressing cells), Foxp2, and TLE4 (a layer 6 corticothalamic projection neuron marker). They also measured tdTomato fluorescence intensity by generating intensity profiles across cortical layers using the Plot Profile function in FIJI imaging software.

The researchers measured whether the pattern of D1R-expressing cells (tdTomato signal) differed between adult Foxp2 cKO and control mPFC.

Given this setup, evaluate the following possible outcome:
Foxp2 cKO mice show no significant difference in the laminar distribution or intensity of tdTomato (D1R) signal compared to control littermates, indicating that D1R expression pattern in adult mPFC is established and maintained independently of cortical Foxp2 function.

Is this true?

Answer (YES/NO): NO